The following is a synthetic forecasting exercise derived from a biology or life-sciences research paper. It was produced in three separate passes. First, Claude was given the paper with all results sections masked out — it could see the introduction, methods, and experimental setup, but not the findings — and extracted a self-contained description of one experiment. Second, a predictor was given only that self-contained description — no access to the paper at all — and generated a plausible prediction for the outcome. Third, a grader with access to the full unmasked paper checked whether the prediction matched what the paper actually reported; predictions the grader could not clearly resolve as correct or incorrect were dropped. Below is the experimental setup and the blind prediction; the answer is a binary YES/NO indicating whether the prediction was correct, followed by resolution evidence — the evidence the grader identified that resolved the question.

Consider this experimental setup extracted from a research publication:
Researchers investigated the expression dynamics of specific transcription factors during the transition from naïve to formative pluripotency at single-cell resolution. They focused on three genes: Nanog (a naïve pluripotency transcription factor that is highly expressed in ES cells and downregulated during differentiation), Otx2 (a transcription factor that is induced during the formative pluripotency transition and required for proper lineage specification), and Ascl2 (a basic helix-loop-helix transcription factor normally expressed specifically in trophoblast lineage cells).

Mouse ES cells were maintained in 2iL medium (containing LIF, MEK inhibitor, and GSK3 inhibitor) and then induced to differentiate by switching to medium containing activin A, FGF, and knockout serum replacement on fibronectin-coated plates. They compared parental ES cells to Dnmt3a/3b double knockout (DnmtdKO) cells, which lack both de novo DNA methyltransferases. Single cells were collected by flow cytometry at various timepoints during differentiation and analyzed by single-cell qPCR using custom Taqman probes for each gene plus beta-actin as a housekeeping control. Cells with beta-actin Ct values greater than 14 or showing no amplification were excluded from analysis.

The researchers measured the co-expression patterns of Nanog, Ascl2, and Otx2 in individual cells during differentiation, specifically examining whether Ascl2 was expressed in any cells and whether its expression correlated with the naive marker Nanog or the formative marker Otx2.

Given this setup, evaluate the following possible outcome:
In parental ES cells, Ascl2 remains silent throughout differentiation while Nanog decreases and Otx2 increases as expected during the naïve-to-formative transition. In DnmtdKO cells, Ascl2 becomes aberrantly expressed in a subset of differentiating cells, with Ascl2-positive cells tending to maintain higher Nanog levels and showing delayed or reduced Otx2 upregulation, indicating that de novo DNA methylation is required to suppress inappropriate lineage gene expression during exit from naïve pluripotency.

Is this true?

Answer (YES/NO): NO